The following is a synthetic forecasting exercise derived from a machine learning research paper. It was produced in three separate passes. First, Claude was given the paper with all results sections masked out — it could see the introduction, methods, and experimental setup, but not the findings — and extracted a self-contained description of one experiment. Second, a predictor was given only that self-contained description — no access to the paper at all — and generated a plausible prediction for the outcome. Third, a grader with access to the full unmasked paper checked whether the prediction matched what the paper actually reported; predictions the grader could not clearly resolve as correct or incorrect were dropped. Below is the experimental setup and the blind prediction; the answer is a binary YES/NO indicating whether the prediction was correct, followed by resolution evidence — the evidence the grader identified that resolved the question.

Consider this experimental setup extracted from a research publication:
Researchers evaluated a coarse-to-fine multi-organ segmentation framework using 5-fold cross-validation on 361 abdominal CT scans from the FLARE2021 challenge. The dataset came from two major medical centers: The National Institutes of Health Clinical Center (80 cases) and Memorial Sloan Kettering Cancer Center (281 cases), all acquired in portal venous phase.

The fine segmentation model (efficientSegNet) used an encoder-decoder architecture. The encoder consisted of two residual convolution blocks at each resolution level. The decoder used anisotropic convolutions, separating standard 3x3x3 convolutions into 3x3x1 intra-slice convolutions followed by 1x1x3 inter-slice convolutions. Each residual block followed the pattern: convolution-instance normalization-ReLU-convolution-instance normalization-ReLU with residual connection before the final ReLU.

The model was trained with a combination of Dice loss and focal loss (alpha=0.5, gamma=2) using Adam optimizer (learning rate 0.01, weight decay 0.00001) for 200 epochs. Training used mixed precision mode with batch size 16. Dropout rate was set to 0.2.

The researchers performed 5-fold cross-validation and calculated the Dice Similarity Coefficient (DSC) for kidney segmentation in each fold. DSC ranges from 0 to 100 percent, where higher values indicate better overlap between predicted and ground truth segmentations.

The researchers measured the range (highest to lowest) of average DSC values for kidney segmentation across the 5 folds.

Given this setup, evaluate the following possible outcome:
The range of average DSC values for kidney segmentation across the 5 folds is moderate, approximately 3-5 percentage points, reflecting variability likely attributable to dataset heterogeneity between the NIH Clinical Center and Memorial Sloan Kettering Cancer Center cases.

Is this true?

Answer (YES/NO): NO